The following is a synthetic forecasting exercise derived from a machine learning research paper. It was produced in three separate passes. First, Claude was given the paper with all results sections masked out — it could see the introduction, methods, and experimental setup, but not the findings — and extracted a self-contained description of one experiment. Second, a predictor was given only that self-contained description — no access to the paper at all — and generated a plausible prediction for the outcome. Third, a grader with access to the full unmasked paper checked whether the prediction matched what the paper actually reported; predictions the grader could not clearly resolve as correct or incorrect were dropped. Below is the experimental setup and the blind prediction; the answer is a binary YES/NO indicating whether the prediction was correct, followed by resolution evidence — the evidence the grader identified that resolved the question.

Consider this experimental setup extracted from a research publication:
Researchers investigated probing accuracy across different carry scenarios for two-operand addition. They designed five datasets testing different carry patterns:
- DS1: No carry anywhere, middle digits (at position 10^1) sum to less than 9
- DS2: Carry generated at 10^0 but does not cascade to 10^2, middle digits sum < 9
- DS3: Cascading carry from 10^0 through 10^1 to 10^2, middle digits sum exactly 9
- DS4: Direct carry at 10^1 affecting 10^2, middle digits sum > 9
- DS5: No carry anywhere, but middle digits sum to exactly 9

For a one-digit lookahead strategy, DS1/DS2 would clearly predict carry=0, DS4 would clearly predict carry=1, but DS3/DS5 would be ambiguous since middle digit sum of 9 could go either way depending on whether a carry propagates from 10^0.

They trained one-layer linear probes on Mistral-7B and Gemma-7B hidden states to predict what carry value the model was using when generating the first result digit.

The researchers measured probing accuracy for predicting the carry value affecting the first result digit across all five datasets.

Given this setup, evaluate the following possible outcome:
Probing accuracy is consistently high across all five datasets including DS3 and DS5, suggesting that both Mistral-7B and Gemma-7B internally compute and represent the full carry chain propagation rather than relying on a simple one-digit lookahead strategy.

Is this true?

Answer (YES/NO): NO